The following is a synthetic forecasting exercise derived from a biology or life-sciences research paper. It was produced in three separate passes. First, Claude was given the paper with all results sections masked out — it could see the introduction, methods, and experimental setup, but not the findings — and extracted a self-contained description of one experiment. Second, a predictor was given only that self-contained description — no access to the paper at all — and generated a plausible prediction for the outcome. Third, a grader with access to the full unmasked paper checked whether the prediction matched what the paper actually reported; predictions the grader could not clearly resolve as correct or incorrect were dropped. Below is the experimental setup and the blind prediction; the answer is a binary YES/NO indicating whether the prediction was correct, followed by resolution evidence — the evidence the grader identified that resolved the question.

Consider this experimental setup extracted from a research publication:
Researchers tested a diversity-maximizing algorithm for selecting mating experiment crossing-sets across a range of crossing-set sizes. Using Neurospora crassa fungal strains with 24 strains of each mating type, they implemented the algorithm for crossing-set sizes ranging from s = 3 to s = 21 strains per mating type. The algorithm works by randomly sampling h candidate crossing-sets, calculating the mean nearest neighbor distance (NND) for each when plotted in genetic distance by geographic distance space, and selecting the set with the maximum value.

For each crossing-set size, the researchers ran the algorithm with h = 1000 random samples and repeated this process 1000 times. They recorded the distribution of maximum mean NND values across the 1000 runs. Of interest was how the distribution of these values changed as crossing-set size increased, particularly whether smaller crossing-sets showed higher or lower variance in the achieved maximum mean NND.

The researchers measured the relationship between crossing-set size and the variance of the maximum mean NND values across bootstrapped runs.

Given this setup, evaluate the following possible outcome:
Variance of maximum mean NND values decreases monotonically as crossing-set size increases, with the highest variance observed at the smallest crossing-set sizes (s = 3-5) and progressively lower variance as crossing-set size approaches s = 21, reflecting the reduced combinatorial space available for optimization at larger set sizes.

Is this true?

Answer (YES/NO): YES